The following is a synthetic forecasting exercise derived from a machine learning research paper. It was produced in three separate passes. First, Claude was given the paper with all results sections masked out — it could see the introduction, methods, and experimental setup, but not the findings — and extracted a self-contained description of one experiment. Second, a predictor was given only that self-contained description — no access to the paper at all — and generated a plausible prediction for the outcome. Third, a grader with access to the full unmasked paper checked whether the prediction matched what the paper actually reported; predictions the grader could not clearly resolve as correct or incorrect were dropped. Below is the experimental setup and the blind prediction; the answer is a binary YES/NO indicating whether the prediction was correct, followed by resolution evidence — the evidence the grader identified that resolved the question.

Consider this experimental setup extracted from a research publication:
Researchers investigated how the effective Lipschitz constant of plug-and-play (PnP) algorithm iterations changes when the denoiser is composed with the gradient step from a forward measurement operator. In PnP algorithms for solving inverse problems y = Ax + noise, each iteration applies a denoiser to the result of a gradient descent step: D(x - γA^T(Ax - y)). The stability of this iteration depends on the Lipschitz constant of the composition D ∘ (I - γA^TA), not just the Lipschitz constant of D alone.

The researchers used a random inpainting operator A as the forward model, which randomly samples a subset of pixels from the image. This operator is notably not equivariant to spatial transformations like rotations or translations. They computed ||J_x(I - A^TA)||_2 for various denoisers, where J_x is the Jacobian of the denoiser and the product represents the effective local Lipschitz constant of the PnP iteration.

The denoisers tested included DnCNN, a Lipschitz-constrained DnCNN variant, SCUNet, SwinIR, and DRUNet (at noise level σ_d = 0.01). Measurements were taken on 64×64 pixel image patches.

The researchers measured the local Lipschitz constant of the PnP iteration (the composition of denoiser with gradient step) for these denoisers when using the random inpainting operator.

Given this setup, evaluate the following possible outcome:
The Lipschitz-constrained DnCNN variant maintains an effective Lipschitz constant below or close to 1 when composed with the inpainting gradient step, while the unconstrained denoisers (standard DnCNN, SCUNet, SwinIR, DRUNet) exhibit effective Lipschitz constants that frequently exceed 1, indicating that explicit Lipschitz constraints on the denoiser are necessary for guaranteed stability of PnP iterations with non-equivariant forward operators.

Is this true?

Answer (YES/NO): NO